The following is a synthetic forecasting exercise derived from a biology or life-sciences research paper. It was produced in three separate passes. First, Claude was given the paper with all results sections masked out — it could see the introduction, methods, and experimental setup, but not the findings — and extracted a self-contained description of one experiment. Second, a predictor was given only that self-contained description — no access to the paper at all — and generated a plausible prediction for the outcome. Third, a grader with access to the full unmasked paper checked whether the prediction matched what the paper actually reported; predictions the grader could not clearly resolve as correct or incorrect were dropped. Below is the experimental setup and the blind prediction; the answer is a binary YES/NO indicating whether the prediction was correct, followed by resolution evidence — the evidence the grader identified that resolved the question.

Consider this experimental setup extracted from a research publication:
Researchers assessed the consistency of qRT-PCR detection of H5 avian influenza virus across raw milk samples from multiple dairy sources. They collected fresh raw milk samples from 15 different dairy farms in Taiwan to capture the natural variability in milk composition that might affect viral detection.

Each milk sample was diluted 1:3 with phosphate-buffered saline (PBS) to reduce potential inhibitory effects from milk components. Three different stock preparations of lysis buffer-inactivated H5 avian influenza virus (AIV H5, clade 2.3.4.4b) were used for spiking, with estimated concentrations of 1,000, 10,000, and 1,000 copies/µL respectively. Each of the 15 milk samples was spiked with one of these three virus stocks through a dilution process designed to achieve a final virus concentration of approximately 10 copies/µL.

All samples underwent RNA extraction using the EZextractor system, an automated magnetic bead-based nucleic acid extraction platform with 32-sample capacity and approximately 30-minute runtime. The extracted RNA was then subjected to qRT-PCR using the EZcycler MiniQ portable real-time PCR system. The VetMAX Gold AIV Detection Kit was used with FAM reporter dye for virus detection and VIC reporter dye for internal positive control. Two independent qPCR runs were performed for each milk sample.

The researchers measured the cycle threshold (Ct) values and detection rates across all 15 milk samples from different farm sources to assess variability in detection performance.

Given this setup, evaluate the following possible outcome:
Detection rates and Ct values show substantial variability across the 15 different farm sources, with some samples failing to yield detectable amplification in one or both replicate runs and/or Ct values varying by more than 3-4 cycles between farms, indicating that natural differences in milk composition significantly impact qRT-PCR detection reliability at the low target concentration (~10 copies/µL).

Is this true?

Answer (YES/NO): NO